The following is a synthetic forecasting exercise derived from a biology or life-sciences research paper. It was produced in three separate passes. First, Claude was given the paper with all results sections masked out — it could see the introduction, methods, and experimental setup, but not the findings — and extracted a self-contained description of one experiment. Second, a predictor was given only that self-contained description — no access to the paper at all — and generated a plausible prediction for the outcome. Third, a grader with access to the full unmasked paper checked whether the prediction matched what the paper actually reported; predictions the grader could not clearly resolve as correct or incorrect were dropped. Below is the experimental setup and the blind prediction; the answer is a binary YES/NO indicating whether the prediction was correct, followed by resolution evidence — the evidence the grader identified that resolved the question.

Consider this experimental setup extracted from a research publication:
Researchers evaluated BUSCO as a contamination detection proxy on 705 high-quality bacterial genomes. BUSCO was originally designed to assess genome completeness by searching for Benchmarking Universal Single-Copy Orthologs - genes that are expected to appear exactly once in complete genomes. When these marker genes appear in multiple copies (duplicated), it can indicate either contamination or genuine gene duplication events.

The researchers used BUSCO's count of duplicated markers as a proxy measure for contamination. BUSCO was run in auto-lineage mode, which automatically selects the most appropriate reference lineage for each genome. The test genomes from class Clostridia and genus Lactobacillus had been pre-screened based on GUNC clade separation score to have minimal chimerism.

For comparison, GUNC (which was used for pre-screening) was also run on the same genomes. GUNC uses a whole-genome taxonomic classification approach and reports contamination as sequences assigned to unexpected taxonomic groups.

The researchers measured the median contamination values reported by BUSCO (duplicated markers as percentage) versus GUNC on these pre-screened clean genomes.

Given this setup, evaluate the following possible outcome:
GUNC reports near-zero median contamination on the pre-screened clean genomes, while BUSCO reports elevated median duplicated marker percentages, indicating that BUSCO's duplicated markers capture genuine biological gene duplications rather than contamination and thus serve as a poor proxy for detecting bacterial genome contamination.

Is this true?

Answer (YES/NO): NO